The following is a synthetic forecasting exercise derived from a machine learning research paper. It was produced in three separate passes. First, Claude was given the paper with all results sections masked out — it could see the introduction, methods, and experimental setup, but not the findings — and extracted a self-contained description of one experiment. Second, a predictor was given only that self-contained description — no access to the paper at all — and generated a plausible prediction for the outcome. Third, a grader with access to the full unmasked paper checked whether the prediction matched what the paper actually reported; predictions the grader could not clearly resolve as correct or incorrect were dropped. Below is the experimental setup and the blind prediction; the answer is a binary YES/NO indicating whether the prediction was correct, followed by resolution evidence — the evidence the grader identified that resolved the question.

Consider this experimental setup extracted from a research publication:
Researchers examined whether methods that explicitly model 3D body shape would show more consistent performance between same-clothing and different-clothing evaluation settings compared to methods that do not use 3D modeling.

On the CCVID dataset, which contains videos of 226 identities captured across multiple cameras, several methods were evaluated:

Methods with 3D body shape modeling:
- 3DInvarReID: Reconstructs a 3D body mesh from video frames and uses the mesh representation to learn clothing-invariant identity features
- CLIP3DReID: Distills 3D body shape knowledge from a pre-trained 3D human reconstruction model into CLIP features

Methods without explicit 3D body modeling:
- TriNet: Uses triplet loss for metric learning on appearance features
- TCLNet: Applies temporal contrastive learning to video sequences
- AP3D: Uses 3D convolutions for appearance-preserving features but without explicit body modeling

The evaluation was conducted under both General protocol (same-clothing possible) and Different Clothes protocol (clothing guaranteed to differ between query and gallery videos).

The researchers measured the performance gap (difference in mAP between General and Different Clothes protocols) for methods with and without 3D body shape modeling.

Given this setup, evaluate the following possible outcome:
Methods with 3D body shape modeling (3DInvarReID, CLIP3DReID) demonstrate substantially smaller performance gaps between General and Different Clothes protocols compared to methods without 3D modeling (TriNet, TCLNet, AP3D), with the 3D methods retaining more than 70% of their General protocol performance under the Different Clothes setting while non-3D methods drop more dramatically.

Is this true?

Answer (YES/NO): NO